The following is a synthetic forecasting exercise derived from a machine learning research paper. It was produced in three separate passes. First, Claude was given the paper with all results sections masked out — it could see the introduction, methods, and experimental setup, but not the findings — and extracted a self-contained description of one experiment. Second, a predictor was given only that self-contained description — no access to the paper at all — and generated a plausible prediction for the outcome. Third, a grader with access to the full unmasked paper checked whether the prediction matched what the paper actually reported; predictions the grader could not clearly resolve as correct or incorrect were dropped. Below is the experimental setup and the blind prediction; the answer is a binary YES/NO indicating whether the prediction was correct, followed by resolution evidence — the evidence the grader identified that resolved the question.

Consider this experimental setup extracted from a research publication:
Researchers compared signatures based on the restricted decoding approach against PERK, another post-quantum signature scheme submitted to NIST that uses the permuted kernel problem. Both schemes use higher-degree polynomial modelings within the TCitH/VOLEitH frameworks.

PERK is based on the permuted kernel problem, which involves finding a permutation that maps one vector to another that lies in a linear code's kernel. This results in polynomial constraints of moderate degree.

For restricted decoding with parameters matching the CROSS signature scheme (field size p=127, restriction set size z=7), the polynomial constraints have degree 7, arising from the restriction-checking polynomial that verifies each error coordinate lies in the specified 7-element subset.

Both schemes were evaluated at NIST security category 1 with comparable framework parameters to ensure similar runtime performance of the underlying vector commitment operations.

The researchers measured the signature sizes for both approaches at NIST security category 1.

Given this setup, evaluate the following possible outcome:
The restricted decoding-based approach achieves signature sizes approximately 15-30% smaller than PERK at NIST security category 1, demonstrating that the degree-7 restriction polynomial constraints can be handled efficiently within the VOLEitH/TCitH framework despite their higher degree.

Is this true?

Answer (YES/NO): NO